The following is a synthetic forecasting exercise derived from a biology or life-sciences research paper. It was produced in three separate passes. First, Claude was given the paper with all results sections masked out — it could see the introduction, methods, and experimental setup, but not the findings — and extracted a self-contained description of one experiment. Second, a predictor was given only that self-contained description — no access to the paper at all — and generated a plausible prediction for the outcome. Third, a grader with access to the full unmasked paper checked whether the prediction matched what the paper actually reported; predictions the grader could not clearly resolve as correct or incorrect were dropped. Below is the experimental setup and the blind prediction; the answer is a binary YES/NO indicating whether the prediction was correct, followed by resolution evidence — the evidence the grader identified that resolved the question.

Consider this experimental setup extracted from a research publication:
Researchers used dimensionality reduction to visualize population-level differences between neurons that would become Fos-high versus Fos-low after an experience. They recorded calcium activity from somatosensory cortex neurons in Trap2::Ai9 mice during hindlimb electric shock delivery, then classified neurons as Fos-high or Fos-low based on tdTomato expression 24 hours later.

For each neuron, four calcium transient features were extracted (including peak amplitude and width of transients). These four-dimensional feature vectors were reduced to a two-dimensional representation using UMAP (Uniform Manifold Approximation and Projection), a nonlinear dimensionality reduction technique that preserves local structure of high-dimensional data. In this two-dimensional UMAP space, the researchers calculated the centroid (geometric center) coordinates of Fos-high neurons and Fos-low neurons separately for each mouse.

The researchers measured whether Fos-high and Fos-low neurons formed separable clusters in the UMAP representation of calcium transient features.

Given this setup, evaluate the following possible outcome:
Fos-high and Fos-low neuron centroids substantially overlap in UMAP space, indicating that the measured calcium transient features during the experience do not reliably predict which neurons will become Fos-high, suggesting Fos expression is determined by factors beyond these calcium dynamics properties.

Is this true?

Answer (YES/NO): NO